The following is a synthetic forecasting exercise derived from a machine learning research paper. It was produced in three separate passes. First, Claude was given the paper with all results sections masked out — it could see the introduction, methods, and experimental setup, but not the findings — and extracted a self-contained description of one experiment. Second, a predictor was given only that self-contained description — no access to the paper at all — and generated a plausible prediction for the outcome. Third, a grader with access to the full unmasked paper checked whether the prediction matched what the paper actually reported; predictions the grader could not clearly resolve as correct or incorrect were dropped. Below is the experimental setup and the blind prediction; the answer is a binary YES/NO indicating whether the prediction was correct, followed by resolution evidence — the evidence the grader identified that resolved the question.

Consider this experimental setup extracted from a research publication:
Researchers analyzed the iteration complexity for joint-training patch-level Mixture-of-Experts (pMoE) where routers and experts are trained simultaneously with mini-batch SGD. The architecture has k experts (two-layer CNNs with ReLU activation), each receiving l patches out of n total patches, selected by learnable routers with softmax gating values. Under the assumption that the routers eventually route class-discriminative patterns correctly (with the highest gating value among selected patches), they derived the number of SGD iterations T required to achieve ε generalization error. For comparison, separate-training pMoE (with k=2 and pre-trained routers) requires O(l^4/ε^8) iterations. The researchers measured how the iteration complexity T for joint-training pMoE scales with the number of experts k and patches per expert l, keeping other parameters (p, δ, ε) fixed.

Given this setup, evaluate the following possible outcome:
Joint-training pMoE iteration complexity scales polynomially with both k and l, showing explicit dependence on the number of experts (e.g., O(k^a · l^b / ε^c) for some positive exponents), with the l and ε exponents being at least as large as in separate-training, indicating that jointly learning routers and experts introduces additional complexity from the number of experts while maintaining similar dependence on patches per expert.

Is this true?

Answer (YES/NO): NO